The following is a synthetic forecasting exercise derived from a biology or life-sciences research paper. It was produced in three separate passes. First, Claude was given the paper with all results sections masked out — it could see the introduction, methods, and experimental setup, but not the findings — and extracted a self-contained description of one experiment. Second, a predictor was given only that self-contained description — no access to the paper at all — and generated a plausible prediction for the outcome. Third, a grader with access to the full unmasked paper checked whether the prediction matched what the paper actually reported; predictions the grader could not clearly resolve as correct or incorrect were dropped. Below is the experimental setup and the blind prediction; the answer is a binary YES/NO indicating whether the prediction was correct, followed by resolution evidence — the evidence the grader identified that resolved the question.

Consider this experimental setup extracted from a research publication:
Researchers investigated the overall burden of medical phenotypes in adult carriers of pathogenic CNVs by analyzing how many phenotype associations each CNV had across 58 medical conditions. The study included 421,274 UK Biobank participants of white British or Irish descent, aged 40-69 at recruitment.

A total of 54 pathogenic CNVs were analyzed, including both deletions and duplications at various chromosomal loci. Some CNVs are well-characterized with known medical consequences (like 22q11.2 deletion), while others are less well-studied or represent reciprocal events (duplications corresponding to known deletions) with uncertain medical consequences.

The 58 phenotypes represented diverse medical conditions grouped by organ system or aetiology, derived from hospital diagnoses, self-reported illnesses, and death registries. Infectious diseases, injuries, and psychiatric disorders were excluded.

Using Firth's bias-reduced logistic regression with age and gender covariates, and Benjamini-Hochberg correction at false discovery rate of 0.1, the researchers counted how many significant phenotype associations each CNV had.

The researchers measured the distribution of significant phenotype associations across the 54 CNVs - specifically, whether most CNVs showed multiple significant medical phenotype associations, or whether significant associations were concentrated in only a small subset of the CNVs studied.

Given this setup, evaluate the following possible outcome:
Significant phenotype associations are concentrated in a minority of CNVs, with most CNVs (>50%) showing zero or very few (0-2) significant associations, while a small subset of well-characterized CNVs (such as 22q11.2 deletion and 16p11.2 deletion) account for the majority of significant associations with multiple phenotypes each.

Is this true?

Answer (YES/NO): NO